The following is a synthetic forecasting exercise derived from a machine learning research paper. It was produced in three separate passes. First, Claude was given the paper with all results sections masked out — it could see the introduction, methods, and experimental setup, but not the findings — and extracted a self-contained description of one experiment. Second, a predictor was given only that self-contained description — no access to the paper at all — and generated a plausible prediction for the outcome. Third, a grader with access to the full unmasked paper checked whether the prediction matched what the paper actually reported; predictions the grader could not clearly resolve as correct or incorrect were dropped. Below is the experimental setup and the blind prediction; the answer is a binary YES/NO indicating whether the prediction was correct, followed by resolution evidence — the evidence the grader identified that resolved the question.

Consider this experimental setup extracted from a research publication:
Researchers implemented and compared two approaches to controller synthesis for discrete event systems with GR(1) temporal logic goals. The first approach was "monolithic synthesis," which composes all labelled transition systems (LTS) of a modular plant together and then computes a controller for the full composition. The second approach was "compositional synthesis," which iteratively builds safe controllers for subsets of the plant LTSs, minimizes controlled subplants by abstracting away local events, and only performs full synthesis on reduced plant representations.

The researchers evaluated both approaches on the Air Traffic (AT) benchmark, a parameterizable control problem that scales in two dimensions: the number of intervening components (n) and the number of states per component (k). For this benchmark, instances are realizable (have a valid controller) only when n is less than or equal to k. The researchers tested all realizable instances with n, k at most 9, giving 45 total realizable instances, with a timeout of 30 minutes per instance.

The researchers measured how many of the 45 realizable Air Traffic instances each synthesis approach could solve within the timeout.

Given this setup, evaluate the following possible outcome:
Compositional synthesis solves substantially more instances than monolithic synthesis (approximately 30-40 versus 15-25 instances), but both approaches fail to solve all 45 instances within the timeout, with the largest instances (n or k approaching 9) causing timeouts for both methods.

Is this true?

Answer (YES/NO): NO